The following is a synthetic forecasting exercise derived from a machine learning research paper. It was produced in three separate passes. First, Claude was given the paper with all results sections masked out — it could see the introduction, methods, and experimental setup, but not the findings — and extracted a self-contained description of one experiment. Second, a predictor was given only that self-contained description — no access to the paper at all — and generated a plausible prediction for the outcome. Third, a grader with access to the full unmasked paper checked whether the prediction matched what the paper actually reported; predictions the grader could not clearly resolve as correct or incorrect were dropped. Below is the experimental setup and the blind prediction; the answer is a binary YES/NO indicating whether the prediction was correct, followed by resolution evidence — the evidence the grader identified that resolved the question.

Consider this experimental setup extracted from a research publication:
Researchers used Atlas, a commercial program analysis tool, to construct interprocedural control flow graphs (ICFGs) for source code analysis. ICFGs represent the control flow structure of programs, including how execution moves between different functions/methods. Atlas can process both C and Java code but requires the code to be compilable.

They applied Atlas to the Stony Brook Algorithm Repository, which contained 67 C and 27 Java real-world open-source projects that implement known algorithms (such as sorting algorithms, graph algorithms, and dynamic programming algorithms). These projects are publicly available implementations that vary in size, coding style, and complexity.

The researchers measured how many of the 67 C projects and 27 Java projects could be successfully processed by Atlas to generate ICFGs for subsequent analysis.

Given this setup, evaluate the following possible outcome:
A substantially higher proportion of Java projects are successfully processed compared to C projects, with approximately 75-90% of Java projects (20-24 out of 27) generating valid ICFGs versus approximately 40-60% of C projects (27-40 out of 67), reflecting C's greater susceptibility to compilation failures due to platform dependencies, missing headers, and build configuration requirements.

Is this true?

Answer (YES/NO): NO